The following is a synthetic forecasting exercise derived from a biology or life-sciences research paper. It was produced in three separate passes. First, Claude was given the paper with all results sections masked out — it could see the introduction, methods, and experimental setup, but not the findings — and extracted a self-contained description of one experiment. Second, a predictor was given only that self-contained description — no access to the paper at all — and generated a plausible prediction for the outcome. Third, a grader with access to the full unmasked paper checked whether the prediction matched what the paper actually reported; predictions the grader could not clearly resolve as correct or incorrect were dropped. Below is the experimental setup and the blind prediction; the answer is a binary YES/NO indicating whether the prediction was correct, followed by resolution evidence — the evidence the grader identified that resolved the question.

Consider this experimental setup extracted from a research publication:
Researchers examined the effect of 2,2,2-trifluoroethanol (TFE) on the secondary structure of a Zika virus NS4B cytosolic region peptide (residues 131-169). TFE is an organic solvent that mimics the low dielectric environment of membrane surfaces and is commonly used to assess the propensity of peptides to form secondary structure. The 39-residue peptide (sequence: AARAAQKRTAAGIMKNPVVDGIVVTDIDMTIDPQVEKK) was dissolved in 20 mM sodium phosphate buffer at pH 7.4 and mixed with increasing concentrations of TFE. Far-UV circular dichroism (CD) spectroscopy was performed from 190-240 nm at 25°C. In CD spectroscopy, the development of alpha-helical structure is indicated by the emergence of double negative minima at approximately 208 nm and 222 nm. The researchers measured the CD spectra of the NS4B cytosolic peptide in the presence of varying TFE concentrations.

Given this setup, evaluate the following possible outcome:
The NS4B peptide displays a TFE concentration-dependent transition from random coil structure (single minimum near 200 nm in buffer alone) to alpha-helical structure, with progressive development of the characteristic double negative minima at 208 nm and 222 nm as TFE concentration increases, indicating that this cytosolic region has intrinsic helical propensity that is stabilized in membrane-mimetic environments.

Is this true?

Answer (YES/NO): YES